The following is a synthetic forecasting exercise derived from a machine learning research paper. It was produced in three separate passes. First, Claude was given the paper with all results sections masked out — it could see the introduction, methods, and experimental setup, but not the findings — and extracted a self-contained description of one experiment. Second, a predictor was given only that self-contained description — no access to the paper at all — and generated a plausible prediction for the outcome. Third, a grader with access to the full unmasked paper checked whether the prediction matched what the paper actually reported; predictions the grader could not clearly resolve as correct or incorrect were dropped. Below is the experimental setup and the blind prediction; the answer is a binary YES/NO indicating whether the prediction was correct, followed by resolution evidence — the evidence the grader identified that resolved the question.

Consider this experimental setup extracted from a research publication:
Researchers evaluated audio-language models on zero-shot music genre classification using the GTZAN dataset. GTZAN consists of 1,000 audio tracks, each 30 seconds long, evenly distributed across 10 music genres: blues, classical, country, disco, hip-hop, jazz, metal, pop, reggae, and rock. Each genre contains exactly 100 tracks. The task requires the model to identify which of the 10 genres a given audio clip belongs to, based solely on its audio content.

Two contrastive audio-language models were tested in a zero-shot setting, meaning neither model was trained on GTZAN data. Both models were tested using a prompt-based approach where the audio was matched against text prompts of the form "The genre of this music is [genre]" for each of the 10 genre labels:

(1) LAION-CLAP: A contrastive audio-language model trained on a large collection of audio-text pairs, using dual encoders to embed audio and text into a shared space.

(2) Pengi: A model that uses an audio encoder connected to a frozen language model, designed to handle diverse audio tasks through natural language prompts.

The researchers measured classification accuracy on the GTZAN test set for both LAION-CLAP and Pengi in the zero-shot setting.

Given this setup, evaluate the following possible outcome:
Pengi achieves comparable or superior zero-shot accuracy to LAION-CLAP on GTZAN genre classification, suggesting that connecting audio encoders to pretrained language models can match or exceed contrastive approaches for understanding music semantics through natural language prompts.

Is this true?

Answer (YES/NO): YES